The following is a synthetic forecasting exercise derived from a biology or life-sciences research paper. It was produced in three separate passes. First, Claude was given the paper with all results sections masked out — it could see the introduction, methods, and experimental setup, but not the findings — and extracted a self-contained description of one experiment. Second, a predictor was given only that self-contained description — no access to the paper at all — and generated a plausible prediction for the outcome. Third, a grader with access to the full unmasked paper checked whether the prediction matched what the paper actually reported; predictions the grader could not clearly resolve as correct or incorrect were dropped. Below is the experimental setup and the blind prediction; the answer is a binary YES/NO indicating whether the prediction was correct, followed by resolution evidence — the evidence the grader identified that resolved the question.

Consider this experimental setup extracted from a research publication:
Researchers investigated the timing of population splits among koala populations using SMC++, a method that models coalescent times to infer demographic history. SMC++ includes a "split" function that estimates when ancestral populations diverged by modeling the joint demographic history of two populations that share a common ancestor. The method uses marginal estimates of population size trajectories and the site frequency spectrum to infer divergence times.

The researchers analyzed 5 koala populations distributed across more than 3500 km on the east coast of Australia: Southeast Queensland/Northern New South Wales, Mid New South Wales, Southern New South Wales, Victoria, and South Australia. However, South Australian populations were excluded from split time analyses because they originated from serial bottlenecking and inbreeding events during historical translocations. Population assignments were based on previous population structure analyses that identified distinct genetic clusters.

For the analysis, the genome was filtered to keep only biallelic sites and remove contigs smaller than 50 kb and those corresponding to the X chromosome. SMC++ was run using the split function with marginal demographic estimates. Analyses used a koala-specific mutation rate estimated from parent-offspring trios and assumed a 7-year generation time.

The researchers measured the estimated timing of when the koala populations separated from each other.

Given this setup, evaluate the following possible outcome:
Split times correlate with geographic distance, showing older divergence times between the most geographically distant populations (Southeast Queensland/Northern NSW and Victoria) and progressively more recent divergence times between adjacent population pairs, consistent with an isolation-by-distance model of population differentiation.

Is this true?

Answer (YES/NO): YES